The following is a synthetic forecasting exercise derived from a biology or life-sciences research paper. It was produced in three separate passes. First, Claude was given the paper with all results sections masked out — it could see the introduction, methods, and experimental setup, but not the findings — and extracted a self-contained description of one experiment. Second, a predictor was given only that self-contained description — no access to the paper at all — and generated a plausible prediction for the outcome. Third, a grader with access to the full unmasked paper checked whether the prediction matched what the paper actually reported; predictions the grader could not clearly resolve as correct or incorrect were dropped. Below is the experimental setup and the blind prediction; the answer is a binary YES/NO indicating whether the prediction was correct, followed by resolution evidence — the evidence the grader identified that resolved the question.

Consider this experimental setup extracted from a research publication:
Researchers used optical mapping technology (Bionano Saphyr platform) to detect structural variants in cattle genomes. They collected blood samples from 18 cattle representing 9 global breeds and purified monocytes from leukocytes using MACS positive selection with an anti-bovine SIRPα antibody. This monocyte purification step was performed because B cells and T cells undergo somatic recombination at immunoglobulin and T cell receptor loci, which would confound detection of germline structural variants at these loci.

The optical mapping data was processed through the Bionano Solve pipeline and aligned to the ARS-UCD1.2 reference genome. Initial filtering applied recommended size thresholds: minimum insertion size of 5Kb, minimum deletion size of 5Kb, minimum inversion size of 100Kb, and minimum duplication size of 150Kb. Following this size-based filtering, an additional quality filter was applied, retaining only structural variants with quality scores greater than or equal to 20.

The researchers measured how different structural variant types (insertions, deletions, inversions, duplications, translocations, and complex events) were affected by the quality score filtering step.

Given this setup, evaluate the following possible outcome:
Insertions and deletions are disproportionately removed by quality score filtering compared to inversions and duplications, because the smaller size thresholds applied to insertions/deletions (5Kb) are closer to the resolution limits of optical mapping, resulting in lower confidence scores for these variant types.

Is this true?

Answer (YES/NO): NO